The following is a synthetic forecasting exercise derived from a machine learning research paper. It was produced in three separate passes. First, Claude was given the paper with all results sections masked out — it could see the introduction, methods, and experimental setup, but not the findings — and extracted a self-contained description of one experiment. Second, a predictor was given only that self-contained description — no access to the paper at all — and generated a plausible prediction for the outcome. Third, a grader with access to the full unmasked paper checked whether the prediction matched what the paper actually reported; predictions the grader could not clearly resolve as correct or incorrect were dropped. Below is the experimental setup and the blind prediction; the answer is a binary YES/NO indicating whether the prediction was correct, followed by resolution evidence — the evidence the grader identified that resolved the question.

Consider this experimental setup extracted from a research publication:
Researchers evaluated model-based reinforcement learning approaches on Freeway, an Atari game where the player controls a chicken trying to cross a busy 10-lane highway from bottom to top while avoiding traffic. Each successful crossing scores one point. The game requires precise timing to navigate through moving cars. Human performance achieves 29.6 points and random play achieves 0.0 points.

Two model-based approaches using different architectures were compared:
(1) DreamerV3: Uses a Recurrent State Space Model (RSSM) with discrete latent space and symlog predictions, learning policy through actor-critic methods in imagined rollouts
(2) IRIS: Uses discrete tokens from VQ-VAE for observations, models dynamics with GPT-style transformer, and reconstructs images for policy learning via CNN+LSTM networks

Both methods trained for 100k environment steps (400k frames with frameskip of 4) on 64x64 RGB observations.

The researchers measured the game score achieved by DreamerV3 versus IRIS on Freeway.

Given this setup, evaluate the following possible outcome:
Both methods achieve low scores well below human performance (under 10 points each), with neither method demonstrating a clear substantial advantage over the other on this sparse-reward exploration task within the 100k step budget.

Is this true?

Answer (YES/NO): NO